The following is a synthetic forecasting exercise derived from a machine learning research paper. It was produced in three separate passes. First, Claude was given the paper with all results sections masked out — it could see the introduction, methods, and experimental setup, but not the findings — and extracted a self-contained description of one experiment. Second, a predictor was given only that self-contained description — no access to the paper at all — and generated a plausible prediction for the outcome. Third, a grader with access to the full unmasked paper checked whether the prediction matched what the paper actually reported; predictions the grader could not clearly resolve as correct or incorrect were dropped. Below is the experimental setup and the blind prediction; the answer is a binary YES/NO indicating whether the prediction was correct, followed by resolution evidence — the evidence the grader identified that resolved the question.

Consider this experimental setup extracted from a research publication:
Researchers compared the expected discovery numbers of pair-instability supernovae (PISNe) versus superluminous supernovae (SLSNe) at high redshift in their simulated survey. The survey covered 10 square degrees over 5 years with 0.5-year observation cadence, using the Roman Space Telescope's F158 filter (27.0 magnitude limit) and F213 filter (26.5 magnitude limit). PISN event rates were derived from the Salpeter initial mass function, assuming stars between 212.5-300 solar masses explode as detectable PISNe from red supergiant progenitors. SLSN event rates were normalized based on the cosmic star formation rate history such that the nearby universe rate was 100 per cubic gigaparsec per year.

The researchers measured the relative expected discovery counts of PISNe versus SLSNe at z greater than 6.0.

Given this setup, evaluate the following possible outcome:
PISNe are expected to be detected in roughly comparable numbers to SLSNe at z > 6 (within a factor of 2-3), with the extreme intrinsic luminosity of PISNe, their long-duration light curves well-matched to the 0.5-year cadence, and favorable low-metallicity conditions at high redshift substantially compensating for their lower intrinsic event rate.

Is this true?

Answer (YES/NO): NO